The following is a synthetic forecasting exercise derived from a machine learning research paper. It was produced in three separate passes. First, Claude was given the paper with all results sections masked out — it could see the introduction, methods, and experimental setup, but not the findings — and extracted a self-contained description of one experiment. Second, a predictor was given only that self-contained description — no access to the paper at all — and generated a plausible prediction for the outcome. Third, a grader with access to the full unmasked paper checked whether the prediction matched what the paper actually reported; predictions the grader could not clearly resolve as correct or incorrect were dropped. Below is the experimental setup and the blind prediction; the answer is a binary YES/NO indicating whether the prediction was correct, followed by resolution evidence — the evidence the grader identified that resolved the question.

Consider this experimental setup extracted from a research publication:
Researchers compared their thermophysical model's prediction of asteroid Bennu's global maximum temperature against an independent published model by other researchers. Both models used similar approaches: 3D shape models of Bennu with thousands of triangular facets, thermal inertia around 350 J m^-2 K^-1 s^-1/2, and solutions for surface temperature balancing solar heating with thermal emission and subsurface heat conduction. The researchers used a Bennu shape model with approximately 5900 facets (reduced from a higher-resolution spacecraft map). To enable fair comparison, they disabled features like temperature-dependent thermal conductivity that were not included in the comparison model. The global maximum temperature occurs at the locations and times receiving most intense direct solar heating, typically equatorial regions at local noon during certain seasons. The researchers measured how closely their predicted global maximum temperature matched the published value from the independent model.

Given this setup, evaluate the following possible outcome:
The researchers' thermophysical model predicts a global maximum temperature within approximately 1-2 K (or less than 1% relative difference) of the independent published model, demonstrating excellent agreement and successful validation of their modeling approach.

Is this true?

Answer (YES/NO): YES